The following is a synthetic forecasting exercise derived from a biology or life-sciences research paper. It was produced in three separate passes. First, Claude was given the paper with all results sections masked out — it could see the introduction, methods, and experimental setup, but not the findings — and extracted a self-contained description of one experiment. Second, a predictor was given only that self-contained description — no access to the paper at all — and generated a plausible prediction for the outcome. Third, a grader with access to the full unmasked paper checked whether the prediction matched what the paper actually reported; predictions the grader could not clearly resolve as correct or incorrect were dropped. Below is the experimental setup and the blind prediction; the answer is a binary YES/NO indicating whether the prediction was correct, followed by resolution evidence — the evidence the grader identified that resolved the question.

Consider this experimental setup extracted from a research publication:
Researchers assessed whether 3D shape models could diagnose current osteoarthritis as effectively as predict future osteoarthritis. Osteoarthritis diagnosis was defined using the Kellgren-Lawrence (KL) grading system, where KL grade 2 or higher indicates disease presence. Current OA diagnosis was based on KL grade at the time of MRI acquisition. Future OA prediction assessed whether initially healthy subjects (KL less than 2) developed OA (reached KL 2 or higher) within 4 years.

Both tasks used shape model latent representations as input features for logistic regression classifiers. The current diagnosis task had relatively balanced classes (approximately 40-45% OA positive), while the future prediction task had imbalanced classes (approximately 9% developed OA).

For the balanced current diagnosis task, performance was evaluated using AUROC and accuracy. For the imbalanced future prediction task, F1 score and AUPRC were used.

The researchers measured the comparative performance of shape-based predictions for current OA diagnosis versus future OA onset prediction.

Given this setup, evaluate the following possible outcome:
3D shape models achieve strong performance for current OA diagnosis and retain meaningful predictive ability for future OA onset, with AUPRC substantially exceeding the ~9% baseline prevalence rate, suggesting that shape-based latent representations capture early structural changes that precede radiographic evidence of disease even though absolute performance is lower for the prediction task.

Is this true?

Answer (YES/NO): NO